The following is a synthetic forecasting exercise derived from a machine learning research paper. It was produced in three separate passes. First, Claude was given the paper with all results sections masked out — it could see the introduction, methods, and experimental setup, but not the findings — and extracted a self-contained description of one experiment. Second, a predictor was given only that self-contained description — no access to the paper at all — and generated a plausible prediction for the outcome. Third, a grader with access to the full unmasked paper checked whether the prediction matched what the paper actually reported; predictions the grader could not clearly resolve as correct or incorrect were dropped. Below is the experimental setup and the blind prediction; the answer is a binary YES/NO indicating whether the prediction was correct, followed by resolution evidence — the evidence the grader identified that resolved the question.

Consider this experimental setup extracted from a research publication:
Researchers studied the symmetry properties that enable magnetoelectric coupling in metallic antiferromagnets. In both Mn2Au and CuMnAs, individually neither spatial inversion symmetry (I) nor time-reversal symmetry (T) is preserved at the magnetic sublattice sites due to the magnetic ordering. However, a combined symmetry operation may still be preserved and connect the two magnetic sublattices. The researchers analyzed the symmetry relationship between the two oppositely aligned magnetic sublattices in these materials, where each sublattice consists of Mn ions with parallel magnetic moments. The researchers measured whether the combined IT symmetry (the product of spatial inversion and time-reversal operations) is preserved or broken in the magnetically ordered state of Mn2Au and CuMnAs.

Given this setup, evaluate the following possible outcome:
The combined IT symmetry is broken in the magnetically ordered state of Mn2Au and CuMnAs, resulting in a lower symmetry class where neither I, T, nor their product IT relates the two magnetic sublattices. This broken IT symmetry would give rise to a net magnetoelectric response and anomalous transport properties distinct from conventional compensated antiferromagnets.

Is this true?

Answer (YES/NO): NO